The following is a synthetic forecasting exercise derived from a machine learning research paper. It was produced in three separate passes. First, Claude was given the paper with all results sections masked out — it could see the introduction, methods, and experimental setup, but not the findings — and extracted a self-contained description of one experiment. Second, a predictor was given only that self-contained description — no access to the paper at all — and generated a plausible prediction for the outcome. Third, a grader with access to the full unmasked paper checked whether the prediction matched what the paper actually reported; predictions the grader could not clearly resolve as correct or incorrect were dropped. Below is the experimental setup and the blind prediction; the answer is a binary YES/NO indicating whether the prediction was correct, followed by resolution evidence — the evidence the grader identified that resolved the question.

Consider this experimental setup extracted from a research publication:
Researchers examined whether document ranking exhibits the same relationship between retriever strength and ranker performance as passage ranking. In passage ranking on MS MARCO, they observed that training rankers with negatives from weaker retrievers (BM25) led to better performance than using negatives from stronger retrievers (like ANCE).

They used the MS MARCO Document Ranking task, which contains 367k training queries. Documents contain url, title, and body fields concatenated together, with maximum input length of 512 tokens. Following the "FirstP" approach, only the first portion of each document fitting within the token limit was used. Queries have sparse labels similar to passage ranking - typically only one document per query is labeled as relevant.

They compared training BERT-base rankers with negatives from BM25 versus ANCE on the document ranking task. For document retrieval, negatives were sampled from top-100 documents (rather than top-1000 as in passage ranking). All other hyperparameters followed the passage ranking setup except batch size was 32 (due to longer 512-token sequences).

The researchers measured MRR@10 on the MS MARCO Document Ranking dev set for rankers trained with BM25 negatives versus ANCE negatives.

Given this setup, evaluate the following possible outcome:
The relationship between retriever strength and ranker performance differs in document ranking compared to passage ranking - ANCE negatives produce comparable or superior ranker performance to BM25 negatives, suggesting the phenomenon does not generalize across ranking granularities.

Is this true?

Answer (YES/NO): YES